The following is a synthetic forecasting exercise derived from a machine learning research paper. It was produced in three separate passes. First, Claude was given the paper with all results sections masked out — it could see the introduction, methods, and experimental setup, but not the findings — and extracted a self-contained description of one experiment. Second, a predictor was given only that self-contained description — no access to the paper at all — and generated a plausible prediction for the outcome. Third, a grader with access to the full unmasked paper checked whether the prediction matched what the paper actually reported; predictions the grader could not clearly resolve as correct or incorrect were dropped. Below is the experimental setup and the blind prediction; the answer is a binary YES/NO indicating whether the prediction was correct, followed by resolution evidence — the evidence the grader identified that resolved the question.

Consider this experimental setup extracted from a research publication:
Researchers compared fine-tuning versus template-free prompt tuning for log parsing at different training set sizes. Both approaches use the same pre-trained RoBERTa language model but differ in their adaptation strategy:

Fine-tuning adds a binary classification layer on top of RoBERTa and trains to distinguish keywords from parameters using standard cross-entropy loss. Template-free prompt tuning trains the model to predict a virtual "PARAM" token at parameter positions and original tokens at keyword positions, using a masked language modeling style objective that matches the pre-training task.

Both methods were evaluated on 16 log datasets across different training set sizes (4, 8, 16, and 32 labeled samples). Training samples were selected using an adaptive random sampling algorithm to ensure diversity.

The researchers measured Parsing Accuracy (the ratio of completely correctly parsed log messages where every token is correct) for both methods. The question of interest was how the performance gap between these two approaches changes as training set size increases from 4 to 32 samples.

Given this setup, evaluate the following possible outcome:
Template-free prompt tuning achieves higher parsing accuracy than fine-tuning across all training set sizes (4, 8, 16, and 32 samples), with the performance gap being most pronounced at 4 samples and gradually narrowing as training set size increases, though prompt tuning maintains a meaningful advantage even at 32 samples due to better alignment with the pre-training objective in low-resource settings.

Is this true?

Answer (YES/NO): NO